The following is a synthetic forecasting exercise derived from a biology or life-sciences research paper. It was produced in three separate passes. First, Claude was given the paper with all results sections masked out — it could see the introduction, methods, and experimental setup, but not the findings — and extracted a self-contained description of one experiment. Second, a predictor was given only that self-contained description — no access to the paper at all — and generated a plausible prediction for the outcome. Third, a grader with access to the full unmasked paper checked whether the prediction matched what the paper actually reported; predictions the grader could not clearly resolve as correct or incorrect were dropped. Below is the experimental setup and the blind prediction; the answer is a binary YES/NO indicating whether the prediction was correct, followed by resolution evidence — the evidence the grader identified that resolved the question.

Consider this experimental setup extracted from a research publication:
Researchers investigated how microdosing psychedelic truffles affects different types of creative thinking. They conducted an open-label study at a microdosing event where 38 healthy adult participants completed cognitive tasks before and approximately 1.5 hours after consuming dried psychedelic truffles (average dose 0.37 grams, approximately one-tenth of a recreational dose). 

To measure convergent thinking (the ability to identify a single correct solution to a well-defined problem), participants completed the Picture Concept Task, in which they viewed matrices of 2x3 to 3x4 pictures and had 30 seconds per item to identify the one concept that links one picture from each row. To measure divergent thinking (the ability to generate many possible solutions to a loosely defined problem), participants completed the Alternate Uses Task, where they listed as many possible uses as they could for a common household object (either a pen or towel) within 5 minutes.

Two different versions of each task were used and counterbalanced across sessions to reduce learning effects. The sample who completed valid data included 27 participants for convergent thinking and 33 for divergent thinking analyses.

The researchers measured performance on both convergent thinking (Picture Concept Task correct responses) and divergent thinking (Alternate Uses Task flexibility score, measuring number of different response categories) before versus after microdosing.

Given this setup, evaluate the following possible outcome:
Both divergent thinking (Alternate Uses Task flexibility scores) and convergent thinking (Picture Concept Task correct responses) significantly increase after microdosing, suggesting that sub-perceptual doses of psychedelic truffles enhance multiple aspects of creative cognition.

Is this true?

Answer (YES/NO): YES